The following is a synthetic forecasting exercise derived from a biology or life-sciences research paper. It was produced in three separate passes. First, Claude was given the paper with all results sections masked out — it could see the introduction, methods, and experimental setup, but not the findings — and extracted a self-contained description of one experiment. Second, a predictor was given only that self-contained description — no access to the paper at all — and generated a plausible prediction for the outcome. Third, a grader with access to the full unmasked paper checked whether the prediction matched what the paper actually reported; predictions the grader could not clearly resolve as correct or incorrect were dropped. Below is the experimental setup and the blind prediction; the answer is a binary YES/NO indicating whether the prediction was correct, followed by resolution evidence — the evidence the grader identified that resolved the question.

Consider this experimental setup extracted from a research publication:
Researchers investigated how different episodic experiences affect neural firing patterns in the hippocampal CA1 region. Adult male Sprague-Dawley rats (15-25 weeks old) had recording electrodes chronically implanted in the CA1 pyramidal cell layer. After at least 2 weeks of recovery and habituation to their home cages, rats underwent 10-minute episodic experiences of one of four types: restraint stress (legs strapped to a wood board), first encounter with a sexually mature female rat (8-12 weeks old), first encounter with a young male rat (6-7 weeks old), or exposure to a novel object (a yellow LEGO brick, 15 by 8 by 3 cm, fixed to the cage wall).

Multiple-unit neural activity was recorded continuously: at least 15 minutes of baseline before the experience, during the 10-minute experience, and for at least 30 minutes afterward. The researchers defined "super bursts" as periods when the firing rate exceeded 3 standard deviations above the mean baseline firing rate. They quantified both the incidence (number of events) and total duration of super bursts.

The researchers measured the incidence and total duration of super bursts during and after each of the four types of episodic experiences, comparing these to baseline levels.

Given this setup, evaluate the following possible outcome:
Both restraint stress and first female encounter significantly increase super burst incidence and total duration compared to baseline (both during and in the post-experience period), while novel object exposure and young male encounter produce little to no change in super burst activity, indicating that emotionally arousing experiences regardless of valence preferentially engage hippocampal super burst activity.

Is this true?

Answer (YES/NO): NO